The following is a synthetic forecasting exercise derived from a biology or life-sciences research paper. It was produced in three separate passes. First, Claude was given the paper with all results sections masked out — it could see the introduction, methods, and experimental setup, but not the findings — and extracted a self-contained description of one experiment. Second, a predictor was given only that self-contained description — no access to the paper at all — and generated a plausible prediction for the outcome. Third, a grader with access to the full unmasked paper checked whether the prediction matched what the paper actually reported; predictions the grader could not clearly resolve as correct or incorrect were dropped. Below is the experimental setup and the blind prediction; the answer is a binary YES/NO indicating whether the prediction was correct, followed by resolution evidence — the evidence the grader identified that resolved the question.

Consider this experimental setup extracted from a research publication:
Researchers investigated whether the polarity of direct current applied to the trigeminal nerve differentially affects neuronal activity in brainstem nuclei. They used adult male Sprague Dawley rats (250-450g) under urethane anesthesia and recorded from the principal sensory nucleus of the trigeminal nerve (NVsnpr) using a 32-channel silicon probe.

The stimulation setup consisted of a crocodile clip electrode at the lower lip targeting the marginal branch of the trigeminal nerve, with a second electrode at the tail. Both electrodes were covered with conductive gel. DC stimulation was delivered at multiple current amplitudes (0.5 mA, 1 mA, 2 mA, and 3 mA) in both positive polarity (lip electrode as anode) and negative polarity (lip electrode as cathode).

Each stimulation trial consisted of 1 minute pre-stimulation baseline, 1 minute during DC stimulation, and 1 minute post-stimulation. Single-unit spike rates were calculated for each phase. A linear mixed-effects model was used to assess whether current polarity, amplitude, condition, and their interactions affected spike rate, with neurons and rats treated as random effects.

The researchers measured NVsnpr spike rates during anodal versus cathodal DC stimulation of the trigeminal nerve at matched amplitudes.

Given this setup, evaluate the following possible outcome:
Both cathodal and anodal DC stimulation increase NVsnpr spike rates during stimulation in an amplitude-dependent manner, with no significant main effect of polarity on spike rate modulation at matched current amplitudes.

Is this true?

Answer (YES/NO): YES